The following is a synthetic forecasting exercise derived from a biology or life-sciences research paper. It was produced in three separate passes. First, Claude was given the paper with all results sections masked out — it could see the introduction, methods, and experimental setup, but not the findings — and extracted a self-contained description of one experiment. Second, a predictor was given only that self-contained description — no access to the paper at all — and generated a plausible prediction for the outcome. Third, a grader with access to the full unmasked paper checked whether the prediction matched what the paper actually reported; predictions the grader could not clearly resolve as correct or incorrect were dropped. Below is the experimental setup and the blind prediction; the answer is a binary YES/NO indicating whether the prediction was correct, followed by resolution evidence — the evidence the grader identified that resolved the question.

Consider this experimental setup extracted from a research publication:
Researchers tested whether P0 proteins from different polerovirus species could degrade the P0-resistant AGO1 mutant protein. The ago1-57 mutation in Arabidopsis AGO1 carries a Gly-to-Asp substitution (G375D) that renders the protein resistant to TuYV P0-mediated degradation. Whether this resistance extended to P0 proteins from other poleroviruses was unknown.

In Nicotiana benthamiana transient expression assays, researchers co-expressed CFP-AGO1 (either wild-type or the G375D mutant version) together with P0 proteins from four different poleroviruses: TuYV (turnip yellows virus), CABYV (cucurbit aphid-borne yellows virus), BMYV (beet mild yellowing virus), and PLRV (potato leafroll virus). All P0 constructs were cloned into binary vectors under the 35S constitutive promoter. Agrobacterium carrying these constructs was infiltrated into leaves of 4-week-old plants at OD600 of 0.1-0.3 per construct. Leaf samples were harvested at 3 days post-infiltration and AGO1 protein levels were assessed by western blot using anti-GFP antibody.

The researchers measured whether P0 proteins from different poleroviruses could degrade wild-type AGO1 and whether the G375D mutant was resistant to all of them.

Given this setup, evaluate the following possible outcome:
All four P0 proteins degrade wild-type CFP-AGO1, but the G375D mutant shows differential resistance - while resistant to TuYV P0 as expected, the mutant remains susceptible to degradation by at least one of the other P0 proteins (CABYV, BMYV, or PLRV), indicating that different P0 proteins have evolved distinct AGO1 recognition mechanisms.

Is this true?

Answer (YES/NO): YES